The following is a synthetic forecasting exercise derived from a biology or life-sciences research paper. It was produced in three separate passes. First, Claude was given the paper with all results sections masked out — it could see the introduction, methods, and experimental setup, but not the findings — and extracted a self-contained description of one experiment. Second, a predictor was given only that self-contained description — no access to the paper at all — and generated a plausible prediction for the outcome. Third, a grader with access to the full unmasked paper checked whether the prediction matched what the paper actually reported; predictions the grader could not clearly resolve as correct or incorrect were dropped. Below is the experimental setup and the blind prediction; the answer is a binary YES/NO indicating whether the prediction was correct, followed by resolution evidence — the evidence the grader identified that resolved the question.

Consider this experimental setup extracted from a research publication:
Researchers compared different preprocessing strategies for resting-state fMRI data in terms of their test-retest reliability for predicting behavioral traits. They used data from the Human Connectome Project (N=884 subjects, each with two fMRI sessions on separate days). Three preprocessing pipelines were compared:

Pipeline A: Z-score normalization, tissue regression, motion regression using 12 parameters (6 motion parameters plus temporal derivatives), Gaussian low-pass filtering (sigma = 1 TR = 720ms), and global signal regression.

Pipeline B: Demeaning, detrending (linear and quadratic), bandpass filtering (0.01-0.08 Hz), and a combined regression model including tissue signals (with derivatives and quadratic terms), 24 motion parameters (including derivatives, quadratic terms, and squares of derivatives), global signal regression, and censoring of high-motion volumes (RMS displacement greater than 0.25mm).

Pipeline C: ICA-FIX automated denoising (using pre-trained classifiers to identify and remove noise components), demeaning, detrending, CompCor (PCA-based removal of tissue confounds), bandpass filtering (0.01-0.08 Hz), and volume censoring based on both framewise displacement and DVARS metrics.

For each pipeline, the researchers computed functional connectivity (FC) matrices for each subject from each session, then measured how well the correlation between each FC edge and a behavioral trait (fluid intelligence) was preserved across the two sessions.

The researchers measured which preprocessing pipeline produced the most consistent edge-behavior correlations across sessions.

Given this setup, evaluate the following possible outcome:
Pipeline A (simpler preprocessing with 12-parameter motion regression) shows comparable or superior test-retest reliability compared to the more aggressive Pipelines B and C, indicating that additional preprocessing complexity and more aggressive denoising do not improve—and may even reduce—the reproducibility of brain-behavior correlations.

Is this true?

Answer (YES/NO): YES